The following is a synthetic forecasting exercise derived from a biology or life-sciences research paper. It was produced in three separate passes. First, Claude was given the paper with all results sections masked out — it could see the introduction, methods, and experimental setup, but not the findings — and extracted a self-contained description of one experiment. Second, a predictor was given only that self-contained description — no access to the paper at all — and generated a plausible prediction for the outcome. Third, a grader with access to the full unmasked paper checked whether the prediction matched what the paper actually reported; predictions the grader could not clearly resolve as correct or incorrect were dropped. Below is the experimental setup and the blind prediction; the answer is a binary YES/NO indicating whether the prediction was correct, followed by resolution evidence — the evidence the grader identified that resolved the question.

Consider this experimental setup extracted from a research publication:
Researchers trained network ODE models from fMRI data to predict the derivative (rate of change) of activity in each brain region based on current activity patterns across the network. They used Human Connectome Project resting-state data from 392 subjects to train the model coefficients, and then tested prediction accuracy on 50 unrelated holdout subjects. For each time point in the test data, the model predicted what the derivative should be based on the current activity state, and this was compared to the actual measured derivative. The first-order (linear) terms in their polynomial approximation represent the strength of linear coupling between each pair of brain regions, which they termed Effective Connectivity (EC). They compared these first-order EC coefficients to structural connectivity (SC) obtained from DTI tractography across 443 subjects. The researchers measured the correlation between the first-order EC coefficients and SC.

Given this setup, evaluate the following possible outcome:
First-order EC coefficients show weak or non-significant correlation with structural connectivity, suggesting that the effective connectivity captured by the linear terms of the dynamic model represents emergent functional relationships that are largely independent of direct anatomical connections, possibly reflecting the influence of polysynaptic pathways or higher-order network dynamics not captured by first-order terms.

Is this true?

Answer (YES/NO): NO